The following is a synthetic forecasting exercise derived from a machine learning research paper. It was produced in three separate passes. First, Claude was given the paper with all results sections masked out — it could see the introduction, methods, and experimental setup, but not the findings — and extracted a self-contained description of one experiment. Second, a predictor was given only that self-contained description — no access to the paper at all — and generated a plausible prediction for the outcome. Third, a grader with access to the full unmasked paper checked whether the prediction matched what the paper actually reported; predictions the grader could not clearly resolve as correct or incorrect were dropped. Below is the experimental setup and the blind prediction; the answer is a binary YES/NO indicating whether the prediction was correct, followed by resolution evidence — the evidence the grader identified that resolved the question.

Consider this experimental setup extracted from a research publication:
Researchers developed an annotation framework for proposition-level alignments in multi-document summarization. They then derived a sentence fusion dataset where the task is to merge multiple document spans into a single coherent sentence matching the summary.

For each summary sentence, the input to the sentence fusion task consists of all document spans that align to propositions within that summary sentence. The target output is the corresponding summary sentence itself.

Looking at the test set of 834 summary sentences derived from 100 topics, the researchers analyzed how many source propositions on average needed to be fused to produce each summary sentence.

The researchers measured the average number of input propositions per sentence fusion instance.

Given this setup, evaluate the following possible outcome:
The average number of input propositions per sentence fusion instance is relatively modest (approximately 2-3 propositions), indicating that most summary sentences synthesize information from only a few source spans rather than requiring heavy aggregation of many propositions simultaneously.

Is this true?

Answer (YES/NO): YES